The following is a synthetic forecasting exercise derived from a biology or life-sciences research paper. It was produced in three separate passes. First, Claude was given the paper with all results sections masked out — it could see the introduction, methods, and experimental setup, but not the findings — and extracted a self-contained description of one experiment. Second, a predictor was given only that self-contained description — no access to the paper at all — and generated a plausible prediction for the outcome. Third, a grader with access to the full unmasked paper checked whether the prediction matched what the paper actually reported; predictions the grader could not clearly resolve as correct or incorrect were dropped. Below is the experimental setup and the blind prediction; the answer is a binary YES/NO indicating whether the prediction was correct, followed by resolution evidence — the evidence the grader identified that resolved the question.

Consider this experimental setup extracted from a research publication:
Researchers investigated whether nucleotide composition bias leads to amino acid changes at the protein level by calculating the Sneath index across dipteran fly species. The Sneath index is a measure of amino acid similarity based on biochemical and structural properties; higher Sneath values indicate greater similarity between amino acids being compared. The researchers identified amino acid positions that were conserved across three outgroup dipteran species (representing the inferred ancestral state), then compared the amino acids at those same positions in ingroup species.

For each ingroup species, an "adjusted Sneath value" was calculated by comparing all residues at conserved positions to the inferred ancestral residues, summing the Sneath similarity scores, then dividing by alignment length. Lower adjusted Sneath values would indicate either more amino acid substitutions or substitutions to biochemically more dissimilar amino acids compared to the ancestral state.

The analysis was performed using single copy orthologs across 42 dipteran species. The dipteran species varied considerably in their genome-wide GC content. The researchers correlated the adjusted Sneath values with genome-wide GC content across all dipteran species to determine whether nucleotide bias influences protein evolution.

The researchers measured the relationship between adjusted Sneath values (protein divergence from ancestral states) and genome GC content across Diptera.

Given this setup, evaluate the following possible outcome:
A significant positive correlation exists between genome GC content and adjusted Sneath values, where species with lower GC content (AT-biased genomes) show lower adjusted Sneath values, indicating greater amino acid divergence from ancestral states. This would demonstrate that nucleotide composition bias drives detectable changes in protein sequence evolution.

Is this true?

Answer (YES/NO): NO